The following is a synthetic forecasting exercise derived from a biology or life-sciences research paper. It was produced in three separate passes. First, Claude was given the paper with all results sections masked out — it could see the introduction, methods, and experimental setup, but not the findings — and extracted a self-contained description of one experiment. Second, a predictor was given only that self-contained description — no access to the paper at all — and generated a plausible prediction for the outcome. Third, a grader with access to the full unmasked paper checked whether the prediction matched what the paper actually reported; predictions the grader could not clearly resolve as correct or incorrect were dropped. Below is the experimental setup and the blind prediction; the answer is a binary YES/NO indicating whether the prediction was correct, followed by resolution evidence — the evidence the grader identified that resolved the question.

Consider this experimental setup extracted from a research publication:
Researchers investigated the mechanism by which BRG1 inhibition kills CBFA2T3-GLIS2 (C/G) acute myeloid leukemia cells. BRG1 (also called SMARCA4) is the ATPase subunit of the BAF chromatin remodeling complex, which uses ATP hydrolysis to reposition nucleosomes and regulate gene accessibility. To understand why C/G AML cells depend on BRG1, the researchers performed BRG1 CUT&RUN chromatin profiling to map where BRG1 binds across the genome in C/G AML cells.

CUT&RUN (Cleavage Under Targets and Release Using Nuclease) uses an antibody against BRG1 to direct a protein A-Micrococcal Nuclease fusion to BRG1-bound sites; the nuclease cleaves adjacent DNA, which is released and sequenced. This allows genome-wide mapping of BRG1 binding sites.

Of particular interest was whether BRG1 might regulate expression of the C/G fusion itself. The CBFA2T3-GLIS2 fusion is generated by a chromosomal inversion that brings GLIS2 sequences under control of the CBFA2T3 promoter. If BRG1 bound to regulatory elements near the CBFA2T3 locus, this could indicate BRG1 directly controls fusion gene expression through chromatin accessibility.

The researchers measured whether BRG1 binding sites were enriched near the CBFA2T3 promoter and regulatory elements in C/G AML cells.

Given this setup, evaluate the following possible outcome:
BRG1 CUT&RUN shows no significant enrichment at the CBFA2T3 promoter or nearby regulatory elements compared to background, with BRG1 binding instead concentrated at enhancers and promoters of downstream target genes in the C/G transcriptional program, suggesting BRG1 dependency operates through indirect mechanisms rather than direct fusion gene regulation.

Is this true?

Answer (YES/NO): NO